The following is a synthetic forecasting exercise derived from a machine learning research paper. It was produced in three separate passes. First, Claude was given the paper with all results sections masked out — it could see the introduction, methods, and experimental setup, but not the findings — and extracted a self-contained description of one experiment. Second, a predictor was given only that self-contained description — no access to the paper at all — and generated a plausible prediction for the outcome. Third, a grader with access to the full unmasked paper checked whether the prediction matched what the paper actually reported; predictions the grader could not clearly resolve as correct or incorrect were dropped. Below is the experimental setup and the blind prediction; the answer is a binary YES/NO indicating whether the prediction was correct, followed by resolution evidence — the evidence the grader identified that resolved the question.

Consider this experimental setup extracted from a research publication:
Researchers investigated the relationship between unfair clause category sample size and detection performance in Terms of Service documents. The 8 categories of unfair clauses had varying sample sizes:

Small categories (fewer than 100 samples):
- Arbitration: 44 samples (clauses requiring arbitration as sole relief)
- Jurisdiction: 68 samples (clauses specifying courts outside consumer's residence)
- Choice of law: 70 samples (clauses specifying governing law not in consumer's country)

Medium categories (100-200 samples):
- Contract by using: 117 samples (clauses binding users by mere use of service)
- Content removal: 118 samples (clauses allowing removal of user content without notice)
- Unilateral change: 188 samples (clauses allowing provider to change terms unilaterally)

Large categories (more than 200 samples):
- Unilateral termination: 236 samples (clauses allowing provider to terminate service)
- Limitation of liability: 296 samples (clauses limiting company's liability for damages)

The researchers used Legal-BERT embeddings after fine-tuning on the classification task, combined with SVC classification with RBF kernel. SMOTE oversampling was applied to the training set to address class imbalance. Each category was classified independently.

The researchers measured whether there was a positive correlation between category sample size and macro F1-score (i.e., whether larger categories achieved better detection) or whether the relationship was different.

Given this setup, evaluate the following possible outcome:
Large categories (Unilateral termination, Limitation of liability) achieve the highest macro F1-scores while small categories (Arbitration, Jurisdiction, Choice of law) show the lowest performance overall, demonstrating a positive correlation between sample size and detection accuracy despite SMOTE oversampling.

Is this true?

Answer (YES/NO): NO